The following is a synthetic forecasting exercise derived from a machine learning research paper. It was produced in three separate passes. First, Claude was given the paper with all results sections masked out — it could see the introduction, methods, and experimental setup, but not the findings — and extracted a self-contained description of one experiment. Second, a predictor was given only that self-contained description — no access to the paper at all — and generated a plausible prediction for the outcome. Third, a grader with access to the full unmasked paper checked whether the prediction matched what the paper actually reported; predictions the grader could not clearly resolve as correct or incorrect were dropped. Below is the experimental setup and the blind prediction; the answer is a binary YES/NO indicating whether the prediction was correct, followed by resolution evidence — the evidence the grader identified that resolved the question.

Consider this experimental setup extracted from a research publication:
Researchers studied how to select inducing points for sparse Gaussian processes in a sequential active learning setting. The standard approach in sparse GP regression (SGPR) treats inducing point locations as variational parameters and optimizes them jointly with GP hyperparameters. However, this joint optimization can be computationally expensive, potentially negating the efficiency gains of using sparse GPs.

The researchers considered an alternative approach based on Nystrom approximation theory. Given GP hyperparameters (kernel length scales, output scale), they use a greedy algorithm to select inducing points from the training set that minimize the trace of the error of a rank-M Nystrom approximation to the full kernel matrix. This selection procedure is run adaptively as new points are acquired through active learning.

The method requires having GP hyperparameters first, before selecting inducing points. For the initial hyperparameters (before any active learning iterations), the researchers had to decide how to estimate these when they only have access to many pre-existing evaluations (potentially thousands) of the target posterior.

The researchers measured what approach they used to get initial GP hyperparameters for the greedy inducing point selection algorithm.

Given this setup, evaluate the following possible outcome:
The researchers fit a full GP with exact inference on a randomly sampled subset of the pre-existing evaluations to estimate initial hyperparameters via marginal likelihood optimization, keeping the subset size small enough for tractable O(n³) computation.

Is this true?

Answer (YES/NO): NO